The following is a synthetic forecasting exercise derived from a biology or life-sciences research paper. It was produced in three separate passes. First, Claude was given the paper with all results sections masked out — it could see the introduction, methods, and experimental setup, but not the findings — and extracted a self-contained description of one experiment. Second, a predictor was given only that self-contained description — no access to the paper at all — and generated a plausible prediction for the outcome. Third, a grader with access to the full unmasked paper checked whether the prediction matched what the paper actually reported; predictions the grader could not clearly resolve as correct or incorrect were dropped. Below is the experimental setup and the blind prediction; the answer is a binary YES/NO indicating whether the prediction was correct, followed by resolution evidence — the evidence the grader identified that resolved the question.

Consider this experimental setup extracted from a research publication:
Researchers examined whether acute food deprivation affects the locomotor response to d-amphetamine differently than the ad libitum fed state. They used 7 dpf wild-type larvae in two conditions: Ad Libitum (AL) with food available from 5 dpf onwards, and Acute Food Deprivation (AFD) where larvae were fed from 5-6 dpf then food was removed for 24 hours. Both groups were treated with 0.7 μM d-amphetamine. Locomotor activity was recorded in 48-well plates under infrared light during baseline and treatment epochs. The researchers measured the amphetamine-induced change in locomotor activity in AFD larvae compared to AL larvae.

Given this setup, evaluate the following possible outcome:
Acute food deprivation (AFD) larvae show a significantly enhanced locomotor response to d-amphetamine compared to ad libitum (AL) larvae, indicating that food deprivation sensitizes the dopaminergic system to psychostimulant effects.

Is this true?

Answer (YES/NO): YES